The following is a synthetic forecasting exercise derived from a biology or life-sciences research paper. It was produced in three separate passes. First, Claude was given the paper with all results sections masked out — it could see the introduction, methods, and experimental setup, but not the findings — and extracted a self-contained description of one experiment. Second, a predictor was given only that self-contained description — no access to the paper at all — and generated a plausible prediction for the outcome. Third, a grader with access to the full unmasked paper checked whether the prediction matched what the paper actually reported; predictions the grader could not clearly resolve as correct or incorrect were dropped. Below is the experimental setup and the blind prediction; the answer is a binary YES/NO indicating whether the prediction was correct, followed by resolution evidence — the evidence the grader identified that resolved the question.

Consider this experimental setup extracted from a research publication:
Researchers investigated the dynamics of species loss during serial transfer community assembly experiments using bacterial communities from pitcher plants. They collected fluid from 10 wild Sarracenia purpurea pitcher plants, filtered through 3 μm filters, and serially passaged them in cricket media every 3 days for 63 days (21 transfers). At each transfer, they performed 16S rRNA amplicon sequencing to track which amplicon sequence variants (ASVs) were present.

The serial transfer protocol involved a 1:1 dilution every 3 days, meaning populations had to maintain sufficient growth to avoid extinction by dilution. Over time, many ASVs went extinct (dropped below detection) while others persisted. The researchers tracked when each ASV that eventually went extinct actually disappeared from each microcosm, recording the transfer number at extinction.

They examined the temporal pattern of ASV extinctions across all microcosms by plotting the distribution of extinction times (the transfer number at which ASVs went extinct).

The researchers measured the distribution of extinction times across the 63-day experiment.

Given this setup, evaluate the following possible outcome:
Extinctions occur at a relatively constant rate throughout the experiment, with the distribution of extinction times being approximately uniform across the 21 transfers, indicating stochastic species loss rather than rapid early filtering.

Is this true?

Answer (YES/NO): NO